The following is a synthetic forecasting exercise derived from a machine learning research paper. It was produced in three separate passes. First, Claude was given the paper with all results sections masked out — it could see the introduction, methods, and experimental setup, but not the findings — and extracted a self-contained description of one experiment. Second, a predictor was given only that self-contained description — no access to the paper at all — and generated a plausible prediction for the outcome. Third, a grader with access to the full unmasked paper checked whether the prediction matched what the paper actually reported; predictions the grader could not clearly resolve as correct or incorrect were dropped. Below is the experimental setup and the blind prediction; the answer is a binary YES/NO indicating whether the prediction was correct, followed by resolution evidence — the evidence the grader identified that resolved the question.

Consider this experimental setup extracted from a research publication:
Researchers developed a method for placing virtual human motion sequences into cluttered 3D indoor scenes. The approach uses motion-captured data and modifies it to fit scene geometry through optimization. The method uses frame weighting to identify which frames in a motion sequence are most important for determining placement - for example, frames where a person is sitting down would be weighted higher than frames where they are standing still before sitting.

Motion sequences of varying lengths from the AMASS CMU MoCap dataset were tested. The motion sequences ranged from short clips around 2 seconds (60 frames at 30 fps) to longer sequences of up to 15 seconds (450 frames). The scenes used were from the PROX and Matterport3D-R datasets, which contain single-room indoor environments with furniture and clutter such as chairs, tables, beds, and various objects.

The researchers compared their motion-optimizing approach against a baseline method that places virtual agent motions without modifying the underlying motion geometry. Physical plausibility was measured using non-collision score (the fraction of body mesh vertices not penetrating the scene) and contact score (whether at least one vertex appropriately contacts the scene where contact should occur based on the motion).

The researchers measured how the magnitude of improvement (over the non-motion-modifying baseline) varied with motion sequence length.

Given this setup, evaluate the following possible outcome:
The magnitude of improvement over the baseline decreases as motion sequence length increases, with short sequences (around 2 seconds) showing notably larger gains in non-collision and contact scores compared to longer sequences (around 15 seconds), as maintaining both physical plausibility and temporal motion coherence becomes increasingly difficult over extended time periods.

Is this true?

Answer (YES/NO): NO